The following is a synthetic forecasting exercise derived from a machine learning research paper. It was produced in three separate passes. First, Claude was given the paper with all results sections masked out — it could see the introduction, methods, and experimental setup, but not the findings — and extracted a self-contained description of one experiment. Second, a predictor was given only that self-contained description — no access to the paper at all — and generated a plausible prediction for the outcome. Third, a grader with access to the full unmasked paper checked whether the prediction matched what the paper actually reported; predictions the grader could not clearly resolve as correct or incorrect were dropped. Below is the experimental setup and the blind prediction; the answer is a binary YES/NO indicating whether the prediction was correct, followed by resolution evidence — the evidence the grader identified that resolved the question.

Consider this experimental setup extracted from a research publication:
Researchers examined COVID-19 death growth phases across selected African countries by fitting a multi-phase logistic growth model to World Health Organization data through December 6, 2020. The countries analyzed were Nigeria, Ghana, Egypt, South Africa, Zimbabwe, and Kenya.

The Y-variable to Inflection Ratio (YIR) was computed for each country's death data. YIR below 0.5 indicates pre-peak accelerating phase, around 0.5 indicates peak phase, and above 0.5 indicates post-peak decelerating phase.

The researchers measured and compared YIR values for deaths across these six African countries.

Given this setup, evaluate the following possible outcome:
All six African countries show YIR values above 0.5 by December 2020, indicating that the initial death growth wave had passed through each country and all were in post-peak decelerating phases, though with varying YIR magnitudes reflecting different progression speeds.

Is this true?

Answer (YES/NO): YES